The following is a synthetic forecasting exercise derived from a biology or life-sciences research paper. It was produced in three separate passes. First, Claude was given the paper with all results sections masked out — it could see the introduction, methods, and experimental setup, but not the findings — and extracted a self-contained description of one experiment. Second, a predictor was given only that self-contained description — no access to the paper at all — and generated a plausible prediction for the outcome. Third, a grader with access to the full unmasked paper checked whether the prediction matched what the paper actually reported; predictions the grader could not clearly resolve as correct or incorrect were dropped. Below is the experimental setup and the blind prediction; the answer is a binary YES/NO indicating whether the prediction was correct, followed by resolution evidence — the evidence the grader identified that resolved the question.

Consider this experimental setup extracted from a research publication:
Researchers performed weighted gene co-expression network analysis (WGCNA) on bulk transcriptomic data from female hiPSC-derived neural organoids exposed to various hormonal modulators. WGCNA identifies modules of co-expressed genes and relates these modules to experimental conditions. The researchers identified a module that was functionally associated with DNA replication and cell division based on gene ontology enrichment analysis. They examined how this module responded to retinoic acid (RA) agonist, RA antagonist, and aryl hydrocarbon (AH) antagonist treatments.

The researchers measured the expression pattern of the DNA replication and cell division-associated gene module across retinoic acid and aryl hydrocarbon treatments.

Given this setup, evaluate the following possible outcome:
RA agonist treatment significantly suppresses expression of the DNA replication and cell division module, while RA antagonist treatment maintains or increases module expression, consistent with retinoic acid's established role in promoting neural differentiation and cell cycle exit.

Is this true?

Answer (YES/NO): NO